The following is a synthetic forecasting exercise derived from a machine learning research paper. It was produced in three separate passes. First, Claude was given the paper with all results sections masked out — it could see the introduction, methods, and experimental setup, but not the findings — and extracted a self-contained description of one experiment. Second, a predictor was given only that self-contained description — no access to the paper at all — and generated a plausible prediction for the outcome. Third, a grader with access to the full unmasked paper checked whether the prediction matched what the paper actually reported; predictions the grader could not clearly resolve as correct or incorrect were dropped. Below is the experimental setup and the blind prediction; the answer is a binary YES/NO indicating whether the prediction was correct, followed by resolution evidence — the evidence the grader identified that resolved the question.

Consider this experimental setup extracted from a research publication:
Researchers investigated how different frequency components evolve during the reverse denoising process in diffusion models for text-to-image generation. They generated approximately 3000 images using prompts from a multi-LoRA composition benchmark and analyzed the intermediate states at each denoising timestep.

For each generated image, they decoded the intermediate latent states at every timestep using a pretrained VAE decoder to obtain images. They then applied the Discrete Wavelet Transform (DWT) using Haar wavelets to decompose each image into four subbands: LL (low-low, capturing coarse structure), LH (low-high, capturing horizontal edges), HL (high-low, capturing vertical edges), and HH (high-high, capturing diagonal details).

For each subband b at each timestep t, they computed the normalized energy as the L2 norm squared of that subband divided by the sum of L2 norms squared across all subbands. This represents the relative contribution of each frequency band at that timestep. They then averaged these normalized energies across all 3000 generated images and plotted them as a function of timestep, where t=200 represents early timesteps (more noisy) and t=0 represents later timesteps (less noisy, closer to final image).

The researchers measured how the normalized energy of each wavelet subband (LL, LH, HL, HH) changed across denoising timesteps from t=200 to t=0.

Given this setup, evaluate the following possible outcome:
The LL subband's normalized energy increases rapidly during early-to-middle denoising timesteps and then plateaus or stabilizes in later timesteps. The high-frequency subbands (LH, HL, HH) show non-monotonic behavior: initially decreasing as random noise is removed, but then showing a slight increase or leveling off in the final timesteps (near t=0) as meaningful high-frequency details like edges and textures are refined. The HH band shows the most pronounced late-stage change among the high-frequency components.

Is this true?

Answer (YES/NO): NO